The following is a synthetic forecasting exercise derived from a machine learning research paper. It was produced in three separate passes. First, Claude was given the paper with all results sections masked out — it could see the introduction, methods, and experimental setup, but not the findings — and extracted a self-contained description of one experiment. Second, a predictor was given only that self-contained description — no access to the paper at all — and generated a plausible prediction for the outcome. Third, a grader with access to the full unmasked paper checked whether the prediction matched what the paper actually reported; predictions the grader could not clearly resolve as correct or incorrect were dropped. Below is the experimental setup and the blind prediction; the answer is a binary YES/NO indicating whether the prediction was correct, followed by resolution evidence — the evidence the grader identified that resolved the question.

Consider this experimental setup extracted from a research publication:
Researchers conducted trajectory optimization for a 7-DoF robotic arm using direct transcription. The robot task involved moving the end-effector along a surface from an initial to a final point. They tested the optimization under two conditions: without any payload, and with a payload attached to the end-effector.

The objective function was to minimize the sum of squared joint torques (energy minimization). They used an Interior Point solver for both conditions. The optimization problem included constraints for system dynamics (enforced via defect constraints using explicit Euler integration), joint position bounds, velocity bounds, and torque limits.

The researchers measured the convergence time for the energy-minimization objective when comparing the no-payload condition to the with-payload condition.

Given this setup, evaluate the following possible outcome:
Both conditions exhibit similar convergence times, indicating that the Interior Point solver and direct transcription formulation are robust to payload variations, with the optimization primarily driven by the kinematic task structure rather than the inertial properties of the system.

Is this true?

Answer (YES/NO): NO